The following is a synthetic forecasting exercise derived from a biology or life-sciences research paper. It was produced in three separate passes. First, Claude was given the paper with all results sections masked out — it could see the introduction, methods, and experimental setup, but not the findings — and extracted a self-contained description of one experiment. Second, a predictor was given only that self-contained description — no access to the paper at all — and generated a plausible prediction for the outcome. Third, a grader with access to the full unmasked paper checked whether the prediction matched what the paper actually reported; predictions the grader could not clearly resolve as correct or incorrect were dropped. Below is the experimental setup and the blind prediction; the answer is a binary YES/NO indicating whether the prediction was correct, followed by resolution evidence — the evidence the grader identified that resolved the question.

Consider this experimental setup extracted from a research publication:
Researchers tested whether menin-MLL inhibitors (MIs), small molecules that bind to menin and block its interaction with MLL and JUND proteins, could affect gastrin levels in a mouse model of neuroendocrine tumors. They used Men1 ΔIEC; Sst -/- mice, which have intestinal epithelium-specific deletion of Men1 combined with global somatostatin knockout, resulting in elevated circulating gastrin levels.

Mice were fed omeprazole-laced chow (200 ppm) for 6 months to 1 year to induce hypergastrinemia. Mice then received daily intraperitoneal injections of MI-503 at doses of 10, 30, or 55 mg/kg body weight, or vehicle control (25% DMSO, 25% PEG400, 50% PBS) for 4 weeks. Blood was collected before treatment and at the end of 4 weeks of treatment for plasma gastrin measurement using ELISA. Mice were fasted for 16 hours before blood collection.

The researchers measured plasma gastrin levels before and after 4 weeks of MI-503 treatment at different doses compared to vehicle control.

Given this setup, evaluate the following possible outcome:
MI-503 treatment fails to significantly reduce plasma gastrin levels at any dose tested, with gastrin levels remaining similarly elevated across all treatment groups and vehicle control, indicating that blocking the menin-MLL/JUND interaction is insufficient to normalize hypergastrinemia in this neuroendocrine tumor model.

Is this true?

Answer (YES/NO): NO